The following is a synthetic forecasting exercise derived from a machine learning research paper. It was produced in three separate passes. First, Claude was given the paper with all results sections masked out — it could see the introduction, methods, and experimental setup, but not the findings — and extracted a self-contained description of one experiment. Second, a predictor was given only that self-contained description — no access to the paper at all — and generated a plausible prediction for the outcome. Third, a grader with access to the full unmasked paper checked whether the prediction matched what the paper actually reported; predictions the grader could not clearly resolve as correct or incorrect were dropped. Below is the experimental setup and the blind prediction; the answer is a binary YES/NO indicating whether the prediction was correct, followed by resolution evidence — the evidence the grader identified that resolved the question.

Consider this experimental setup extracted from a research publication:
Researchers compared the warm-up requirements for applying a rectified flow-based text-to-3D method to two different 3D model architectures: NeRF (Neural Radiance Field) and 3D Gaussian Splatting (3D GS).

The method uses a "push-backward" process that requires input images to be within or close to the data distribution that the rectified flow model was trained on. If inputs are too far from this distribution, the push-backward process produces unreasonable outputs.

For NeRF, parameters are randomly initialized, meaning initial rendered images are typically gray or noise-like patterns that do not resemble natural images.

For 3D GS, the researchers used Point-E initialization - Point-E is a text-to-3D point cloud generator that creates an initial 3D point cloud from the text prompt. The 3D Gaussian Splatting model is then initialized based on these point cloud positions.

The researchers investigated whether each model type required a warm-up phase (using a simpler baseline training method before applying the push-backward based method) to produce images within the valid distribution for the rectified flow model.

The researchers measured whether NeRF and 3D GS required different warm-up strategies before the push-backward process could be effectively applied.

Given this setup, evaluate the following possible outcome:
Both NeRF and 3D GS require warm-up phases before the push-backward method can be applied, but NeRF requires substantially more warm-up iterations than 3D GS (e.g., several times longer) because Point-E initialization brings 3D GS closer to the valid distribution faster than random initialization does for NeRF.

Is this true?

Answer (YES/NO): NO